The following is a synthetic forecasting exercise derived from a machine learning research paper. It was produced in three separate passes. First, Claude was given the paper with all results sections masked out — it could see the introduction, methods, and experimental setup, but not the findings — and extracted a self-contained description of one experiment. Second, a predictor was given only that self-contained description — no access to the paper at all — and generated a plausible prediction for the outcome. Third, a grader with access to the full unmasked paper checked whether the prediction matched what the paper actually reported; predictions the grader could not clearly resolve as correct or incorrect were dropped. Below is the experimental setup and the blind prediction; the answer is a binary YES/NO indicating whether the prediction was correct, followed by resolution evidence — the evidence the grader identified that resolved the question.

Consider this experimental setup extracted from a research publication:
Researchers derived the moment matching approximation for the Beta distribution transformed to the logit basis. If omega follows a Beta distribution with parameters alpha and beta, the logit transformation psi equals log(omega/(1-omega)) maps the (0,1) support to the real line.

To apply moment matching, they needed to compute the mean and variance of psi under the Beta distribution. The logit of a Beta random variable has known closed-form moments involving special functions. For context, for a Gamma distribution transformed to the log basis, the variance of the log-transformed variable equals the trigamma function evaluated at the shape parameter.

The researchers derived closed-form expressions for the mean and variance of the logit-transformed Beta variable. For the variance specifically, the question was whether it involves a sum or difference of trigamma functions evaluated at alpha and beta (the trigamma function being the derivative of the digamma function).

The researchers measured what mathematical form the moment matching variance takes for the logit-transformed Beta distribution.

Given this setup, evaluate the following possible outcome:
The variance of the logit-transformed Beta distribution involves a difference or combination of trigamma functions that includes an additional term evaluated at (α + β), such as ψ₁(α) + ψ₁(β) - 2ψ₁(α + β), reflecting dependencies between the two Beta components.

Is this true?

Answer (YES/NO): NO